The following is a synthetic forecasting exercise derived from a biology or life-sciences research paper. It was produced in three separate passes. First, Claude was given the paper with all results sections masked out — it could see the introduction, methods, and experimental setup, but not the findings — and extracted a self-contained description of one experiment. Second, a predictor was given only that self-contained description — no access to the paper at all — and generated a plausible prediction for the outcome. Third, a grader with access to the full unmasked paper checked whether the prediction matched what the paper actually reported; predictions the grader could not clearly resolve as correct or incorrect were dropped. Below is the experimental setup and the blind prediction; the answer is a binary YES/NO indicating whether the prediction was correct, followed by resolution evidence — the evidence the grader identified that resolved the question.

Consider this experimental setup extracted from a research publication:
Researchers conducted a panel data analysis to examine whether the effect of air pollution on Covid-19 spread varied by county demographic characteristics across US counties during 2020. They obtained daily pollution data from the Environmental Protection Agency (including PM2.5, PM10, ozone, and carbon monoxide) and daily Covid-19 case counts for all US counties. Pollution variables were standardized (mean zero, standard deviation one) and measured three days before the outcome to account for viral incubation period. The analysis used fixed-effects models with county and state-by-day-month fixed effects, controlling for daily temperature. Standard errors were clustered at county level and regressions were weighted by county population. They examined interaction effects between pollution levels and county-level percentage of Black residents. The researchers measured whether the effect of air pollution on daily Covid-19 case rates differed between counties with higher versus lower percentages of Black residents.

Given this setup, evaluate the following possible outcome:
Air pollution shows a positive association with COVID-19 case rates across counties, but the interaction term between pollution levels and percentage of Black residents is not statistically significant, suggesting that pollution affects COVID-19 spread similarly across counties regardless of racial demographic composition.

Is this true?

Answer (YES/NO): NO